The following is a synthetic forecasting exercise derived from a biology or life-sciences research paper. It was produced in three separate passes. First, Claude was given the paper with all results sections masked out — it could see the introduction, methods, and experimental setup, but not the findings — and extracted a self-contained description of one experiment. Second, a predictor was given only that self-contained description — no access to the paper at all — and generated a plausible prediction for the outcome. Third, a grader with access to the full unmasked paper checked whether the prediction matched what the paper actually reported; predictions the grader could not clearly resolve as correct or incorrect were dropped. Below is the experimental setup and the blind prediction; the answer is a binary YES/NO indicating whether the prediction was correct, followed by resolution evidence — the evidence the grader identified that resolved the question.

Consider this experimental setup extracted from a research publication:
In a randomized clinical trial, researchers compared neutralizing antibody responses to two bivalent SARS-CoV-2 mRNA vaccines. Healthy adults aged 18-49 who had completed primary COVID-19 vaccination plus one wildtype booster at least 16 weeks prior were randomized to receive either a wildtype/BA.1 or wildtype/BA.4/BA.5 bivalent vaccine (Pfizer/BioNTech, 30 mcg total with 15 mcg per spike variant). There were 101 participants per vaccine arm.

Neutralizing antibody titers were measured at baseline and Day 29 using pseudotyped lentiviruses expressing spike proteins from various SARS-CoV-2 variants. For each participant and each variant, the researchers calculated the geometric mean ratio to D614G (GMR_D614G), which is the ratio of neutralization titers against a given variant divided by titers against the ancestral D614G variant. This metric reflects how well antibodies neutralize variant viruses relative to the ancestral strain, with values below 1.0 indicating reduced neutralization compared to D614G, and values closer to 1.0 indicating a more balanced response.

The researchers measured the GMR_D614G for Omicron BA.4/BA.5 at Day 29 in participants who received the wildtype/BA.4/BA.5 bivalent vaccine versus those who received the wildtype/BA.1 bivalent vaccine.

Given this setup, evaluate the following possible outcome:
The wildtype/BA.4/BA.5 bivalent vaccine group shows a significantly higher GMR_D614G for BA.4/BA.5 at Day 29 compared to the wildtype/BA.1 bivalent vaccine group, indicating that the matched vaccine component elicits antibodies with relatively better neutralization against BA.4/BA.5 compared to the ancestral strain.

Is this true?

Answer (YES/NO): YES